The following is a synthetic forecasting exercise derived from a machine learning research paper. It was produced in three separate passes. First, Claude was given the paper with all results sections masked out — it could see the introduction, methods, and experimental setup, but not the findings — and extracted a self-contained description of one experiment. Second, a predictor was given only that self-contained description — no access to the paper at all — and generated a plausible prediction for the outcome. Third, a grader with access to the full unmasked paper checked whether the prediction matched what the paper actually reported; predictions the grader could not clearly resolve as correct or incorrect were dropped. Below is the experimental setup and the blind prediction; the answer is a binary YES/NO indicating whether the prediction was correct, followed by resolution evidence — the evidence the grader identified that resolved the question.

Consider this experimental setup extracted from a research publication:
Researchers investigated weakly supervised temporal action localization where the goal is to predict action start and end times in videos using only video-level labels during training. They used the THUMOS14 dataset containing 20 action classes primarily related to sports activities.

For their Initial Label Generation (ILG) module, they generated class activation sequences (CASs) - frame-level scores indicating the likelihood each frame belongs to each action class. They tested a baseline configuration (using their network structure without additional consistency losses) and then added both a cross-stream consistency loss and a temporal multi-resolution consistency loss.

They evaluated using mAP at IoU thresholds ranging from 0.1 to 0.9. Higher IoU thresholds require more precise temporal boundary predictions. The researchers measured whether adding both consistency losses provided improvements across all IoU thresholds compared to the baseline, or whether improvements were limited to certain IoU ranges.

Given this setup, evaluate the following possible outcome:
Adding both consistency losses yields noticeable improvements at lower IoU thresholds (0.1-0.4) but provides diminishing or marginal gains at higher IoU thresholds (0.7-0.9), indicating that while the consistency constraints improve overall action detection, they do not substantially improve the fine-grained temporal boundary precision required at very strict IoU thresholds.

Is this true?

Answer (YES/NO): NO